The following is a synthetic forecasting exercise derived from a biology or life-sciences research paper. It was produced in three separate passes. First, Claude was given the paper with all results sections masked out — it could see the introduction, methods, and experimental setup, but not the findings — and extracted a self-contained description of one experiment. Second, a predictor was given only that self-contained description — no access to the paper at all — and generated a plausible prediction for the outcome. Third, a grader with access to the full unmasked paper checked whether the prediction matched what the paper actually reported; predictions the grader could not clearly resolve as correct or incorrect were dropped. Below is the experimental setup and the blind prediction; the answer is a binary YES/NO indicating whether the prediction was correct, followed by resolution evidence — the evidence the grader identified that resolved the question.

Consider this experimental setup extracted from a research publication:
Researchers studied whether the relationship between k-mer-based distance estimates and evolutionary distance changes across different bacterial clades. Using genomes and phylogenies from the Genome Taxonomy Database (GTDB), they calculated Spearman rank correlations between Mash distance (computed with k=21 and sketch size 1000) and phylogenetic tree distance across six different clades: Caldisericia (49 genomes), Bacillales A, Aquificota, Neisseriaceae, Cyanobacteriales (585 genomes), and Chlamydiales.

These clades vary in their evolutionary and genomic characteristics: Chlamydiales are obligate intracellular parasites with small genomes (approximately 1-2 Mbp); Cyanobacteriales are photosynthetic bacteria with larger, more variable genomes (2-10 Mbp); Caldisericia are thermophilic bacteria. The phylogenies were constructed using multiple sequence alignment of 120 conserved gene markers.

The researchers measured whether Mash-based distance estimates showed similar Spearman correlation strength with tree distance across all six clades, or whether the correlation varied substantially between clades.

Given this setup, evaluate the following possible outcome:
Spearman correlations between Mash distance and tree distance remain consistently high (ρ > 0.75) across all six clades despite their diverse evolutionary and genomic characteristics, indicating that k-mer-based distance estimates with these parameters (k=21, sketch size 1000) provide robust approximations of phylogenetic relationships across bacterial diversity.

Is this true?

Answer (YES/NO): NO